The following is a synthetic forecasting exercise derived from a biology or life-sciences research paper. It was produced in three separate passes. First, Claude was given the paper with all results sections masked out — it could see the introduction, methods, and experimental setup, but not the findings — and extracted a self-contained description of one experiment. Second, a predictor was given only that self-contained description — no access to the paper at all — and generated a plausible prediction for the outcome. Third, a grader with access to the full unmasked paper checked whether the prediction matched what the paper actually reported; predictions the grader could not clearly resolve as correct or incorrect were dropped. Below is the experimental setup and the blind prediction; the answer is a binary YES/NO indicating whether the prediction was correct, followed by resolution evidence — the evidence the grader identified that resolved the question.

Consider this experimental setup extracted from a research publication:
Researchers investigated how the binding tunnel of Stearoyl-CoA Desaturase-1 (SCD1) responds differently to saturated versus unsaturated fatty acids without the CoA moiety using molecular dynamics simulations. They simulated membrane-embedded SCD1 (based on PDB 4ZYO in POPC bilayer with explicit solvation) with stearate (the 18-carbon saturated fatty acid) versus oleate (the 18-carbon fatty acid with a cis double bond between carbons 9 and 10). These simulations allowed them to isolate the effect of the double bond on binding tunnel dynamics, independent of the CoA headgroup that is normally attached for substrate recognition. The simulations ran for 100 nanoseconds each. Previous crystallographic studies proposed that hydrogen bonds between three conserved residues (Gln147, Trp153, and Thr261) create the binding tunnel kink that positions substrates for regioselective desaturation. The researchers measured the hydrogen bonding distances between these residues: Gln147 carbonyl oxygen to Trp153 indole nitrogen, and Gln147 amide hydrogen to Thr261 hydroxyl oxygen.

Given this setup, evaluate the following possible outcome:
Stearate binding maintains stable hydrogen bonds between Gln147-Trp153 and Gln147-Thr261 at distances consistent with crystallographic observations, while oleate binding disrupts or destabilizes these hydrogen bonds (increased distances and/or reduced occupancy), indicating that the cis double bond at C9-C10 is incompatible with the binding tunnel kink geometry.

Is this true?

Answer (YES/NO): NO